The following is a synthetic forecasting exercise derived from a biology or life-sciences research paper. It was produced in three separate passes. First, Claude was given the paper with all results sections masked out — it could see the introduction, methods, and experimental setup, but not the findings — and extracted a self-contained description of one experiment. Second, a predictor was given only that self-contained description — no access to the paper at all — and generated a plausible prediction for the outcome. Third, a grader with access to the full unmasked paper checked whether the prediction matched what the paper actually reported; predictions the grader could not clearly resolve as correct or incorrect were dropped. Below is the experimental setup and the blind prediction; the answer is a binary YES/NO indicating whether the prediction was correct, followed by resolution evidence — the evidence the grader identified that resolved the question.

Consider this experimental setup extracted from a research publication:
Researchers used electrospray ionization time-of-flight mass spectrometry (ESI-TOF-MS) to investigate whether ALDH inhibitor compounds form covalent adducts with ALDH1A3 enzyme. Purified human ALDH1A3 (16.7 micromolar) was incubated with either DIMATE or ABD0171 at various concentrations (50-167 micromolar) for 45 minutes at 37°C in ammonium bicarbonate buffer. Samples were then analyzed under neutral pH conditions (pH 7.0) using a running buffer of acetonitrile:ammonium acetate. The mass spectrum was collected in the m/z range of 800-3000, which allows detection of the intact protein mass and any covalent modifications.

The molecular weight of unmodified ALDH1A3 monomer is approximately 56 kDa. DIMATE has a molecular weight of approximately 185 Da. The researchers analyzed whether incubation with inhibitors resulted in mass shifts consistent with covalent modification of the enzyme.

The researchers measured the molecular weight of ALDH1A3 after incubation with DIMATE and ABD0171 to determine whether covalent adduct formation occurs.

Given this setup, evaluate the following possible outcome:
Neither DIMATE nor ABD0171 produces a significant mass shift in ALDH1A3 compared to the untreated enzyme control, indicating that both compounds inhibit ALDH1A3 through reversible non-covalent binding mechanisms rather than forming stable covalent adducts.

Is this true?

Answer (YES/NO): NO